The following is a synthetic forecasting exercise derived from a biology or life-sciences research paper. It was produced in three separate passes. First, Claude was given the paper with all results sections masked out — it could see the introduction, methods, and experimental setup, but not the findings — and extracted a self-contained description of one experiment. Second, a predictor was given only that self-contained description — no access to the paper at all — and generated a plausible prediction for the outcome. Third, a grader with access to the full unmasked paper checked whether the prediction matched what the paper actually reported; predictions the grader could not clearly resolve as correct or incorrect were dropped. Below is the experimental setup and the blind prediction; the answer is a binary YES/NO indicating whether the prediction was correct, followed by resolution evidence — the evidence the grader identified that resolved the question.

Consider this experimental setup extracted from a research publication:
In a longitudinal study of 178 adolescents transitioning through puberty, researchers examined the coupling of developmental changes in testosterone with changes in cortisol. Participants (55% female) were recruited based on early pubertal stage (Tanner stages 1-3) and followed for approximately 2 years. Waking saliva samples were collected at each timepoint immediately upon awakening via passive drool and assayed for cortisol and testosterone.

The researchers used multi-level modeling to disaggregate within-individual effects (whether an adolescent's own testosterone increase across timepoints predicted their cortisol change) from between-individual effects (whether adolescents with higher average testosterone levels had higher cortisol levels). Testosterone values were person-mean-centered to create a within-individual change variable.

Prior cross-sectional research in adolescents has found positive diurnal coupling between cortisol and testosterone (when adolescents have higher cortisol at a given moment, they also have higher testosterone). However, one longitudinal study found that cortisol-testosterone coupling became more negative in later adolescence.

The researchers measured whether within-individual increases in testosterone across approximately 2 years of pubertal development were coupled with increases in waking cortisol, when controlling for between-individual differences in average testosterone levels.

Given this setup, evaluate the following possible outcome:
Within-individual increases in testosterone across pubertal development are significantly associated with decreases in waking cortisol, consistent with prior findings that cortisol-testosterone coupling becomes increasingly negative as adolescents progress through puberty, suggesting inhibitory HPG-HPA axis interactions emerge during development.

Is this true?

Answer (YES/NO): NO